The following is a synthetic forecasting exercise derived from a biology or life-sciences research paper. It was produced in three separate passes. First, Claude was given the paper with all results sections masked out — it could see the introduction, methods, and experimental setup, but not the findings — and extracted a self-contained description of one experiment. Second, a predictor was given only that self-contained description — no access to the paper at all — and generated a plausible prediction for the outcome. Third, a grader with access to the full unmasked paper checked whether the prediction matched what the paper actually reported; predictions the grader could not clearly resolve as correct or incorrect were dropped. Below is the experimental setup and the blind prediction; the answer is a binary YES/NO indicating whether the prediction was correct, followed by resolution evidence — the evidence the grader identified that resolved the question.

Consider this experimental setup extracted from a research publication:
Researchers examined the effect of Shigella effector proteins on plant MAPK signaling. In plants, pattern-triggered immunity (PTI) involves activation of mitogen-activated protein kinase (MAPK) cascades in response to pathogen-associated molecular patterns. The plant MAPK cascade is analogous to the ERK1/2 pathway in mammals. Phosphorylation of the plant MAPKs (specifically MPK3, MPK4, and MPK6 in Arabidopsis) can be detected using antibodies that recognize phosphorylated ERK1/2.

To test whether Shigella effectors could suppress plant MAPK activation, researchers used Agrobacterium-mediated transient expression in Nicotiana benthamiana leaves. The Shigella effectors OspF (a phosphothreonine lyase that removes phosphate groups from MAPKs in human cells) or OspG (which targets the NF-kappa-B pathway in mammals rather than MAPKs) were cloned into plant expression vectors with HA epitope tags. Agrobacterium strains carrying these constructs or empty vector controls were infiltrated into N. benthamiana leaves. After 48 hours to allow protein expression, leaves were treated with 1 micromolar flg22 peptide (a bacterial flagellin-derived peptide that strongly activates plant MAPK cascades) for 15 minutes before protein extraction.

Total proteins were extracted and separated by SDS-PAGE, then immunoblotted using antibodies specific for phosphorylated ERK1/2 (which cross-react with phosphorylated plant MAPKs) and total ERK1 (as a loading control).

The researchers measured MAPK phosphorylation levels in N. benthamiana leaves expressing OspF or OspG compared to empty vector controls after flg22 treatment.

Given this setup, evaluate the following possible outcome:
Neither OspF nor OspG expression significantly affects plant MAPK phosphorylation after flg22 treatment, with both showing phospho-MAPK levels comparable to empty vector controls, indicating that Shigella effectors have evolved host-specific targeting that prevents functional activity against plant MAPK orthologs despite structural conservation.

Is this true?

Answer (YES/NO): NO